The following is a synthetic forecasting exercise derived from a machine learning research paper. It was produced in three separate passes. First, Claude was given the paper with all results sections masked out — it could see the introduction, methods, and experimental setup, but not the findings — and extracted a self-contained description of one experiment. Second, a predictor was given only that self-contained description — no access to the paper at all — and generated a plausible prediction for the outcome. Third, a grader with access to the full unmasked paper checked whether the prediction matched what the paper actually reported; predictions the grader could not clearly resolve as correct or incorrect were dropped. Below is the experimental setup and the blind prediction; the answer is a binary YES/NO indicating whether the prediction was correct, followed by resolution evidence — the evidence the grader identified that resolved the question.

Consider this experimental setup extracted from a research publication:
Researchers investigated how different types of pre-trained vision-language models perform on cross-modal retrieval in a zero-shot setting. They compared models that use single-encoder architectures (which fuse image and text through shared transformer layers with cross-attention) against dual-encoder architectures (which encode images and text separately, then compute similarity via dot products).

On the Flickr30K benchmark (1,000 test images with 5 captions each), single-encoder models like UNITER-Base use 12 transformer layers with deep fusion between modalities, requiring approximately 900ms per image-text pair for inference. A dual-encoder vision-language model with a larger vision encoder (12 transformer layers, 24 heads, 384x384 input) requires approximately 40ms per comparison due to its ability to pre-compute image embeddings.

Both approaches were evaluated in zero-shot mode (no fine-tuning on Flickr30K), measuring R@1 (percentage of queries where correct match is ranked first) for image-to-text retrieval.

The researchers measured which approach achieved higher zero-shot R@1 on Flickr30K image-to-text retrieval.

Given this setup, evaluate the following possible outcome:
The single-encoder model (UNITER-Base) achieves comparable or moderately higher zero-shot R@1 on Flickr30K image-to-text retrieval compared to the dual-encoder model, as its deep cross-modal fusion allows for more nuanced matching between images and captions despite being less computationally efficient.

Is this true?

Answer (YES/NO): YES